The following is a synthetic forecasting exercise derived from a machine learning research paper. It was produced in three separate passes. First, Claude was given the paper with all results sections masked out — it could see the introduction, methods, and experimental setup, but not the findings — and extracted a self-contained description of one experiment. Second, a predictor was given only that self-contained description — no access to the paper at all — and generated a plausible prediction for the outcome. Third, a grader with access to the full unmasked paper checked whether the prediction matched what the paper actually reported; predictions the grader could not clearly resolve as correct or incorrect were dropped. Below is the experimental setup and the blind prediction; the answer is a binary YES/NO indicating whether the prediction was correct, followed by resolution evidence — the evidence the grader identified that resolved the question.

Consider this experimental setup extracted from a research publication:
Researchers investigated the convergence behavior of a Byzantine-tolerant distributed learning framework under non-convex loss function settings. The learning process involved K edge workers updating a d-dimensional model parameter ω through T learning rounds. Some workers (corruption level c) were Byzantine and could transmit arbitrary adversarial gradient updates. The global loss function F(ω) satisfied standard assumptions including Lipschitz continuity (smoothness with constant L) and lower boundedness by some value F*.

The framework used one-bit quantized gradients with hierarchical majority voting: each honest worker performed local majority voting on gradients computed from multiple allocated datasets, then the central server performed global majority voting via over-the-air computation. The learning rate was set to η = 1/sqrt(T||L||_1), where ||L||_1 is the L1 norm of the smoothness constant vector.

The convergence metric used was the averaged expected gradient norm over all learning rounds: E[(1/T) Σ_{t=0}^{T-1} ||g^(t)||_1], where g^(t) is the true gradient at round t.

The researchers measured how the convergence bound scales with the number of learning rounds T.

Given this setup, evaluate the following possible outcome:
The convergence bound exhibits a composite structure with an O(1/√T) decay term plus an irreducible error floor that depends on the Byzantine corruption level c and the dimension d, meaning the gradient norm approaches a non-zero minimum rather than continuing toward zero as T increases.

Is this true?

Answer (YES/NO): NO